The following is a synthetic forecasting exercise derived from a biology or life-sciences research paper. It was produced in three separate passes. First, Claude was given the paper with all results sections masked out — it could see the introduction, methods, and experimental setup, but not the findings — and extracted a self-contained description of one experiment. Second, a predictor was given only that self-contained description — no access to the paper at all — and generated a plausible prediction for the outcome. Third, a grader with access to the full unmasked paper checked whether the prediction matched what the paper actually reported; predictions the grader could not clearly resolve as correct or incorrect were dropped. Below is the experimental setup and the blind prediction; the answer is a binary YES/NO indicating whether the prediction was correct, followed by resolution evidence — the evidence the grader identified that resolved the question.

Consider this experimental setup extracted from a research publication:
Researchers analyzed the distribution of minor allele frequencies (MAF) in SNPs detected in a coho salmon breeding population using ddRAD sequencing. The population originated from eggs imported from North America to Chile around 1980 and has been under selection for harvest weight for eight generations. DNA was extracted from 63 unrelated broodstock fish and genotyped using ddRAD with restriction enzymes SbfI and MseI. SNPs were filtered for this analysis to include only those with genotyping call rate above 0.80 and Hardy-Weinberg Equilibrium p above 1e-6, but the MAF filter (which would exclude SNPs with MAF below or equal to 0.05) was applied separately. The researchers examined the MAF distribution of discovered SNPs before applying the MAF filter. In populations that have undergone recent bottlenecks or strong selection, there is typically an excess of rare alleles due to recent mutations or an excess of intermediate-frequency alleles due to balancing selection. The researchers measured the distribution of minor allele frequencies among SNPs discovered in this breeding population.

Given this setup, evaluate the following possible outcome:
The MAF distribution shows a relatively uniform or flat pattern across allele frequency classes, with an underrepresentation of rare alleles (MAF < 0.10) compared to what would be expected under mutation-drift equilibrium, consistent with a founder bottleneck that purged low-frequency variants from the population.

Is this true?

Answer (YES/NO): NO